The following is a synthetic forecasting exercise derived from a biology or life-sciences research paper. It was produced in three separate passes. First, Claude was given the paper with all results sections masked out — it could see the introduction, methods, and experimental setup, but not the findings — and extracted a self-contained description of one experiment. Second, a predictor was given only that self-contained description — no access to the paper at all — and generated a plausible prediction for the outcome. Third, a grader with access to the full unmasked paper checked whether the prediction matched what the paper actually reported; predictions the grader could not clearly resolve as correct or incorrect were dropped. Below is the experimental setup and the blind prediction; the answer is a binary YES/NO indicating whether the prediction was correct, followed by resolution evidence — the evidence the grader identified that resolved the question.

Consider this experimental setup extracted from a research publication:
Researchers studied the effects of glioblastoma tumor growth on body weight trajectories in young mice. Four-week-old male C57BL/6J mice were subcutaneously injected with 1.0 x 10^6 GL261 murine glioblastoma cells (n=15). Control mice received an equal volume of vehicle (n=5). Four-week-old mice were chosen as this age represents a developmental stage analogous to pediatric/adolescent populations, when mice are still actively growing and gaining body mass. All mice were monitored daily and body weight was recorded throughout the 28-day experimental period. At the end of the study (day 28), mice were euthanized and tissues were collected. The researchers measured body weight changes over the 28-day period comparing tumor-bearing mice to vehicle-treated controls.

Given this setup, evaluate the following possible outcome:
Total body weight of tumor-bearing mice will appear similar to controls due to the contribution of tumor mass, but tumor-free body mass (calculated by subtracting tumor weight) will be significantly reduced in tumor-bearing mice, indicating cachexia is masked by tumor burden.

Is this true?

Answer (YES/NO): NO